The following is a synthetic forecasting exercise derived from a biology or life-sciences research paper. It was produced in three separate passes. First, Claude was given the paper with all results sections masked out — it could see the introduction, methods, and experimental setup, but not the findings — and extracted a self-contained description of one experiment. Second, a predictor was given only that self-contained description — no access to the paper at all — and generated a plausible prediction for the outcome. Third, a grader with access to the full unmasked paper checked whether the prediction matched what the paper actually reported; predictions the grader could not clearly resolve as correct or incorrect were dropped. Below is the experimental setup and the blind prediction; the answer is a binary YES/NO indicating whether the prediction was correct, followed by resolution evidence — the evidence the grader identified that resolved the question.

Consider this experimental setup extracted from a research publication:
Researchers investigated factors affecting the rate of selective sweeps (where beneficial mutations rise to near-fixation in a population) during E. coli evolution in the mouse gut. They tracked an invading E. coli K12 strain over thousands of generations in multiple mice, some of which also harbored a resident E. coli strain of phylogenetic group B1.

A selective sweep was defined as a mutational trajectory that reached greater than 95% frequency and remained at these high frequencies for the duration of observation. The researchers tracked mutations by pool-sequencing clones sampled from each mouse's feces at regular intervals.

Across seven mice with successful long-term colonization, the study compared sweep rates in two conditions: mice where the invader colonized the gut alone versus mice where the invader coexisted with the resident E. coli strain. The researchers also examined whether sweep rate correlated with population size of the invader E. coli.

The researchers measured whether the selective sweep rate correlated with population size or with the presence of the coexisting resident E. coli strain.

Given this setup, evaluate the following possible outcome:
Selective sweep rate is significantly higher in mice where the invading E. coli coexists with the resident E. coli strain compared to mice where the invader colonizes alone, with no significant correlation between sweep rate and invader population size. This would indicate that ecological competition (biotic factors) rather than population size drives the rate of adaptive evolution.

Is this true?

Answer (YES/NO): YES